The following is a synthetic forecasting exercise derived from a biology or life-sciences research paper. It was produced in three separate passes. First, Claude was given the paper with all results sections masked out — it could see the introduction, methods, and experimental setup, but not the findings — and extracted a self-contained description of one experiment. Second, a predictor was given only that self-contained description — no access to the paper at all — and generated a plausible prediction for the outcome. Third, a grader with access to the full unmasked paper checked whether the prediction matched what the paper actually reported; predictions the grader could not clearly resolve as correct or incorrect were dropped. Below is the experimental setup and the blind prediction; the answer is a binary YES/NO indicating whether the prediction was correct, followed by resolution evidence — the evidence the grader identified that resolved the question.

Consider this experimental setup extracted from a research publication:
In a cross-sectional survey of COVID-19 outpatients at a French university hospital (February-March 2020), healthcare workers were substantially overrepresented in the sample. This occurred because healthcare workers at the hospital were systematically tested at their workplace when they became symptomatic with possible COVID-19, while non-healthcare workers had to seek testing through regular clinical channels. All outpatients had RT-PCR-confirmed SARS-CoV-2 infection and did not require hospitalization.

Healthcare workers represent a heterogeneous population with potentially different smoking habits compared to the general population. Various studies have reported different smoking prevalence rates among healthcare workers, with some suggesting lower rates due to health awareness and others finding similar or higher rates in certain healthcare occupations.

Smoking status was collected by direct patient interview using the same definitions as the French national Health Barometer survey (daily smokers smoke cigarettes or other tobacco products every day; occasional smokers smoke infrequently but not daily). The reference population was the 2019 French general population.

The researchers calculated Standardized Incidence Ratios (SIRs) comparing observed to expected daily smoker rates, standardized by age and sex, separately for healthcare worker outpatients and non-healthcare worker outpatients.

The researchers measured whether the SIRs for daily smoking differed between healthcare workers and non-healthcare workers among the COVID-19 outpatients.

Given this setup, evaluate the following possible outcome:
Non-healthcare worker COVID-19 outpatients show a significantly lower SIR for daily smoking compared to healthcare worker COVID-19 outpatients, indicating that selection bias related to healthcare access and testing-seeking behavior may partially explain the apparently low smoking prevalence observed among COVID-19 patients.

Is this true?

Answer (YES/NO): NO